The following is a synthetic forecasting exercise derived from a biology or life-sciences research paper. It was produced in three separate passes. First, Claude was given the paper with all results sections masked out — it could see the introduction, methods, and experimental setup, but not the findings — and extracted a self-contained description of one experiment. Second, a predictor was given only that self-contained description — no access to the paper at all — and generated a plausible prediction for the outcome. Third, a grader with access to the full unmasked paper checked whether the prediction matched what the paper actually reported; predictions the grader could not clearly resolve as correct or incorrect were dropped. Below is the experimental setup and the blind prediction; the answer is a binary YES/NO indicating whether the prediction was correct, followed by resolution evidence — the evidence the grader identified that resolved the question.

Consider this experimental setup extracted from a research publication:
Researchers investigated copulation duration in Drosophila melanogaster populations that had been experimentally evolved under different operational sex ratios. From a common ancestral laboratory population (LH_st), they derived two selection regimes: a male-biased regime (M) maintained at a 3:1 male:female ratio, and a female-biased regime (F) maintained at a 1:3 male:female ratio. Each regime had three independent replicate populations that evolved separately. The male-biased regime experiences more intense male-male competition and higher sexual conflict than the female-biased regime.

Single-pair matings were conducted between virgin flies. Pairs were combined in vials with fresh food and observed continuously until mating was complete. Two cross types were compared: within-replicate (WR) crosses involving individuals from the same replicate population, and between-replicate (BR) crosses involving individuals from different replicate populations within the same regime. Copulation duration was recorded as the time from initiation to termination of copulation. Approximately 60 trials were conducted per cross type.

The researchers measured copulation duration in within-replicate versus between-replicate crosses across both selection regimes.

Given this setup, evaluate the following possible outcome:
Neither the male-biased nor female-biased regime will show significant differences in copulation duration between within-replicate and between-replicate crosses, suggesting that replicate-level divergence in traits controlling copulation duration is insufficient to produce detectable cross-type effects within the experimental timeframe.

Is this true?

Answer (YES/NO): NO